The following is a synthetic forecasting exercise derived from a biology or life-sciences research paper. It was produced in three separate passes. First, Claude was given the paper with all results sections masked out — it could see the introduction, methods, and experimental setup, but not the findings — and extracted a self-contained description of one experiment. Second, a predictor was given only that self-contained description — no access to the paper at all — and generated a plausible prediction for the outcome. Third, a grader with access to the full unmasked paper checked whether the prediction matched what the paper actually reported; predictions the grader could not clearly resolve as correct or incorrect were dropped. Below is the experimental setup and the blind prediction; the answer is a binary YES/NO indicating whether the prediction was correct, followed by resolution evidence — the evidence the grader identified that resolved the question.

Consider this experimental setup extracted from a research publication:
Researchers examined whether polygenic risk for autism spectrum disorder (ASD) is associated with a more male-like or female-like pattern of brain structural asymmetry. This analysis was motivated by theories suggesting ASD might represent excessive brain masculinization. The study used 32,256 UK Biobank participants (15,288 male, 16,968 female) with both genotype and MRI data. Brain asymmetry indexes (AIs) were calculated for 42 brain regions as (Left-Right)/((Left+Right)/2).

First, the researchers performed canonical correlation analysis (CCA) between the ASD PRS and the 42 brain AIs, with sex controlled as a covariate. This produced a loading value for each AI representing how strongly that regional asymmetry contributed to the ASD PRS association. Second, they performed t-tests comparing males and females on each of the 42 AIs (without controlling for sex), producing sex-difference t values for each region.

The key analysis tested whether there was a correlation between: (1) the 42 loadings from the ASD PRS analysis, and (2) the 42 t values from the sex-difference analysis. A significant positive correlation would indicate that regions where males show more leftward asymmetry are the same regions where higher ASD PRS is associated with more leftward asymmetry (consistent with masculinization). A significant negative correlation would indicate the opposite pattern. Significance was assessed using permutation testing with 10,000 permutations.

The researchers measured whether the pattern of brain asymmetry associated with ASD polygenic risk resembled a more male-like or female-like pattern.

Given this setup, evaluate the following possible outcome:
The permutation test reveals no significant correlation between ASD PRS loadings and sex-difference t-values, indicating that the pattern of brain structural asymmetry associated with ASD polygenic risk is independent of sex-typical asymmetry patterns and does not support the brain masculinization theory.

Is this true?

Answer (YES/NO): YES